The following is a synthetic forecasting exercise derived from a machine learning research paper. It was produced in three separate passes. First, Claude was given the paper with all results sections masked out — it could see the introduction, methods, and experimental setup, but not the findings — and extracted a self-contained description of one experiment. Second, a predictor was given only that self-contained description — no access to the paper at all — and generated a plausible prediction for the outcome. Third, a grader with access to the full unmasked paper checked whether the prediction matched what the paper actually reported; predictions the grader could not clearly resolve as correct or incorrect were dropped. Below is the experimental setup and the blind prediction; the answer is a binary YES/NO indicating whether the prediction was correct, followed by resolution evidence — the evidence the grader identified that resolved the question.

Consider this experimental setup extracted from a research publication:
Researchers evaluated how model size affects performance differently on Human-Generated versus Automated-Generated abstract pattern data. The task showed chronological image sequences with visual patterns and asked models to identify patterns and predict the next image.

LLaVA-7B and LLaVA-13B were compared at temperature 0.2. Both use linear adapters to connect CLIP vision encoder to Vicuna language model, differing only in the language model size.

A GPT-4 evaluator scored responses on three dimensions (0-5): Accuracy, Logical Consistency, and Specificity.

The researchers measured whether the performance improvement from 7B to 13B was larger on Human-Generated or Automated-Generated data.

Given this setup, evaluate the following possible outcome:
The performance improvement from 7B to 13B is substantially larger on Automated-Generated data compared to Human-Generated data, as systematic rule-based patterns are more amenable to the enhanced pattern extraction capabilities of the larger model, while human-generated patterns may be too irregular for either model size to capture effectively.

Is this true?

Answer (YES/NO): NO